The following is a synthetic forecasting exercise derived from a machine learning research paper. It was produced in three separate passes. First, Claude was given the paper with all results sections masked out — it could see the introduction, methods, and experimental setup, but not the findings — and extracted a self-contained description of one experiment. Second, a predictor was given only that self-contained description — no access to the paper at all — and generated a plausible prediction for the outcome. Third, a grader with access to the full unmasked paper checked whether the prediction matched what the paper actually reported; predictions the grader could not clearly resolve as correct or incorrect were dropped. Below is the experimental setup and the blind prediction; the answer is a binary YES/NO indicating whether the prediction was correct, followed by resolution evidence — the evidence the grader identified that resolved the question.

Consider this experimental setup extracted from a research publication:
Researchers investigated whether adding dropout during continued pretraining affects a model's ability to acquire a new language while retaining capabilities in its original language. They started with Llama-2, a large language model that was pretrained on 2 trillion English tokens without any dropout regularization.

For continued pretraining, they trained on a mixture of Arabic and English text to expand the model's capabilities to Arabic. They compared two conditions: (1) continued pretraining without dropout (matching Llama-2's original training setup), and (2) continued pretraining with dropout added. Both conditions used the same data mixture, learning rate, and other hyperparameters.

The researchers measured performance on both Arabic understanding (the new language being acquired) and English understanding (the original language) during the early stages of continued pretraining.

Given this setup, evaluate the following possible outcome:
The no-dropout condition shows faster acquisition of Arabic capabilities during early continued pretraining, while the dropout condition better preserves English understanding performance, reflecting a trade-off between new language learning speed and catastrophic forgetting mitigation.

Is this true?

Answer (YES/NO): NO